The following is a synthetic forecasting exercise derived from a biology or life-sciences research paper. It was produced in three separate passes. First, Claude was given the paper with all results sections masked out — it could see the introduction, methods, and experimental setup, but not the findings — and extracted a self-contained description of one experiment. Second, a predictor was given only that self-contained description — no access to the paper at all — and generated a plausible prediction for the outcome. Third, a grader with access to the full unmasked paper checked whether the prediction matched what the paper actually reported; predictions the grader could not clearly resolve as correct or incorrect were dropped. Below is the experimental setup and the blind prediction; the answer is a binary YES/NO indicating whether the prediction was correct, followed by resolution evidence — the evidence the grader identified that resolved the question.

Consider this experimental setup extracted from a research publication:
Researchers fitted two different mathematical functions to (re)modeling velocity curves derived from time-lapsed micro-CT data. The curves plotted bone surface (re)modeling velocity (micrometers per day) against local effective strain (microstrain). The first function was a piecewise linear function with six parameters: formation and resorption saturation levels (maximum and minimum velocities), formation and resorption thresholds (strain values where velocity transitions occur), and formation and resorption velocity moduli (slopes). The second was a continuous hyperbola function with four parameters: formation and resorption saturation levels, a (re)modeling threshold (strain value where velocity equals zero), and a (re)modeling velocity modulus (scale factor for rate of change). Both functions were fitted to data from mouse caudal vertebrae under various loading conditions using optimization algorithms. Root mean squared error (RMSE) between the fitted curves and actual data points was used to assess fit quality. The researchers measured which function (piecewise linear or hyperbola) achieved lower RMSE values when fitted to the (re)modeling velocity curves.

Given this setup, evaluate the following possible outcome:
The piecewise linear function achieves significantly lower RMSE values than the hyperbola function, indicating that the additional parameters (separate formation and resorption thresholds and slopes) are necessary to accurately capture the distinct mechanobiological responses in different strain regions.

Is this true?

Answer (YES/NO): NO